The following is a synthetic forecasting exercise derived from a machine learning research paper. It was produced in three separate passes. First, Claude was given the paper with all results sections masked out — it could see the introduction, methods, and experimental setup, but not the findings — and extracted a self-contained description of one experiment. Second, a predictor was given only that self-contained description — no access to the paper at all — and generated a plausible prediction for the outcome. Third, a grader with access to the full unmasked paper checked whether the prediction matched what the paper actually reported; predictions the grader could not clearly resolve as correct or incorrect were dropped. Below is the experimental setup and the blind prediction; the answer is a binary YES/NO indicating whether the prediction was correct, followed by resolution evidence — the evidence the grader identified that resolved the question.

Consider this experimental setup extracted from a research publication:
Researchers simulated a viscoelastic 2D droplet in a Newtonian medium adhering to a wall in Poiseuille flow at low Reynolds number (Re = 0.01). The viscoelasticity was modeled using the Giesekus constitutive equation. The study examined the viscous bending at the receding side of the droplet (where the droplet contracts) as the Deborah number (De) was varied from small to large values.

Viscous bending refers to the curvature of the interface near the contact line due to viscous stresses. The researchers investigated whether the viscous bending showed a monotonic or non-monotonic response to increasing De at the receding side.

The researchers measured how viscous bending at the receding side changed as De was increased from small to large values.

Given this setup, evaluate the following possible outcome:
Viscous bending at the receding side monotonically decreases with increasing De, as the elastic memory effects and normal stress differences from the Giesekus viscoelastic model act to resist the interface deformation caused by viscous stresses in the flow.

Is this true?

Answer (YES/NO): NO